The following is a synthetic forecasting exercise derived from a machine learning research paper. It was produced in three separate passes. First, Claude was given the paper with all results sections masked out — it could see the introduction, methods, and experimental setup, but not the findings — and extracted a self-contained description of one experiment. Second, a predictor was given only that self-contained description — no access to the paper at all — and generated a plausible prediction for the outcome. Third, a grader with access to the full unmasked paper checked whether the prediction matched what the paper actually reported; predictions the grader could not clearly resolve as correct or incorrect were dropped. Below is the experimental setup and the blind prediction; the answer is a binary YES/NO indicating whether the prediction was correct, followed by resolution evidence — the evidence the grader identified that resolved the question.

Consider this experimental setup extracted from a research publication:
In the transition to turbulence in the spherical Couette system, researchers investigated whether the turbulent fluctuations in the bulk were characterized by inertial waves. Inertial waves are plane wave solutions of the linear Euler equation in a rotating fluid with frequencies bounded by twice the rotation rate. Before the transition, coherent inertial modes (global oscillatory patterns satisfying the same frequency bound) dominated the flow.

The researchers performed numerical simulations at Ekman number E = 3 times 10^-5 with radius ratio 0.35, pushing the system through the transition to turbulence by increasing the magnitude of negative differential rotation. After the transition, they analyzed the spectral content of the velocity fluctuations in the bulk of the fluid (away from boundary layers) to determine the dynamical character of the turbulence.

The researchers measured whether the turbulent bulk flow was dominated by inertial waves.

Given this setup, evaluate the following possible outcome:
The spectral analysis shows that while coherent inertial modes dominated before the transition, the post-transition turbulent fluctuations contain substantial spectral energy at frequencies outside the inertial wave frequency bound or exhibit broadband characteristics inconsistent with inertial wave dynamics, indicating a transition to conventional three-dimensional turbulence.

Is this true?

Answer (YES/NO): NO